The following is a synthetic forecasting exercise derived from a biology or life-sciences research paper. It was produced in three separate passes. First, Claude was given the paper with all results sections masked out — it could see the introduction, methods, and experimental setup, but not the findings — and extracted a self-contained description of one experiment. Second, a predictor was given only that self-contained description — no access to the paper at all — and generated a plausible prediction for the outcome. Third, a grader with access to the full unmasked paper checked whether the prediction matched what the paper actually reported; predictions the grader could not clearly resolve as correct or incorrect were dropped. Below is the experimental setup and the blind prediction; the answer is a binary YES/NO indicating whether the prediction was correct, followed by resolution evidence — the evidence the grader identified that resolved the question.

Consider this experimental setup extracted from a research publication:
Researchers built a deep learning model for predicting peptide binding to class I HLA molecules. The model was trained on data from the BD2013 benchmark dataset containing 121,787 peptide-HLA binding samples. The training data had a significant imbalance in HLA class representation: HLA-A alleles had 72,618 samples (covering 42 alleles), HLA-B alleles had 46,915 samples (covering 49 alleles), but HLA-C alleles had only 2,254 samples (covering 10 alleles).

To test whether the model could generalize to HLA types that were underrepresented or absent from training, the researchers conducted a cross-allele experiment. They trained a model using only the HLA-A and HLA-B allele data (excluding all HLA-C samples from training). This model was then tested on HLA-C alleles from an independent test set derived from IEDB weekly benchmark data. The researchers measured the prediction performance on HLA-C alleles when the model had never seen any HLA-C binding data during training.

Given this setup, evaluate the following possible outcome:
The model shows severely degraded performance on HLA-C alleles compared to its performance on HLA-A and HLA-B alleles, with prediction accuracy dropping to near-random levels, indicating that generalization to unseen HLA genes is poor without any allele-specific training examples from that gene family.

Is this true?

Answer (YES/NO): NO